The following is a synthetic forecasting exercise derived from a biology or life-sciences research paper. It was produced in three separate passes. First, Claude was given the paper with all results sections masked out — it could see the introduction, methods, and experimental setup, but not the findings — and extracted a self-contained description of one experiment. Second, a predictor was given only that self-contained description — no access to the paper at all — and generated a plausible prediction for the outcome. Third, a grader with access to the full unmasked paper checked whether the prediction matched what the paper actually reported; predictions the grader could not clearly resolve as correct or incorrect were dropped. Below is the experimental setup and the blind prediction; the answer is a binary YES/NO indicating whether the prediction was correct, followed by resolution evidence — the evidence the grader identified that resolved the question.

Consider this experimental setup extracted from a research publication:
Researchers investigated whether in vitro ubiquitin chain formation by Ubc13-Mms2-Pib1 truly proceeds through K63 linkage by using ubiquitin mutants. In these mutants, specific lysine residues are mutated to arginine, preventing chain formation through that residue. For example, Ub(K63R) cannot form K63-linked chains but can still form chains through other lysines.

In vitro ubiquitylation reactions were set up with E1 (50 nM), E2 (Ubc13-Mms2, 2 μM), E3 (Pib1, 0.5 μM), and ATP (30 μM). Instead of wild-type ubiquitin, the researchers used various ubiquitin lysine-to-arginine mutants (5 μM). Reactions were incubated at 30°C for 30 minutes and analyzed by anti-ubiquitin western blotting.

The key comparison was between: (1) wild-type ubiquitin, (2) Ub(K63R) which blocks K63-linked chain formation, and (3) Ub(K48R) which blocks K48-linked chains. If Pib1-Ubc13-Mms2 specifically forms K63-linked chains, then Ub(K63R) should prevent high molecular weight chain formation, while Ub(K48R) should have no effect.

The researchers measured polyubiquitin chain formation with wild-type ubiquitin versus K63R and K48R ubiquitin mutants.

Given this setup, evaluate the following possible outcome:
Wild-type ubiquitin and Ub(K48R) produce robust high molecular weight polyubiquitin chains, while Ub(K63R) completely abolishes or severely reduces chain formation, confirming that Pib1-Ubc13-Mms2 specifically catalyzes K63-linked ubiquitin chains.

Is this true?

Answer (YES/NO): YES